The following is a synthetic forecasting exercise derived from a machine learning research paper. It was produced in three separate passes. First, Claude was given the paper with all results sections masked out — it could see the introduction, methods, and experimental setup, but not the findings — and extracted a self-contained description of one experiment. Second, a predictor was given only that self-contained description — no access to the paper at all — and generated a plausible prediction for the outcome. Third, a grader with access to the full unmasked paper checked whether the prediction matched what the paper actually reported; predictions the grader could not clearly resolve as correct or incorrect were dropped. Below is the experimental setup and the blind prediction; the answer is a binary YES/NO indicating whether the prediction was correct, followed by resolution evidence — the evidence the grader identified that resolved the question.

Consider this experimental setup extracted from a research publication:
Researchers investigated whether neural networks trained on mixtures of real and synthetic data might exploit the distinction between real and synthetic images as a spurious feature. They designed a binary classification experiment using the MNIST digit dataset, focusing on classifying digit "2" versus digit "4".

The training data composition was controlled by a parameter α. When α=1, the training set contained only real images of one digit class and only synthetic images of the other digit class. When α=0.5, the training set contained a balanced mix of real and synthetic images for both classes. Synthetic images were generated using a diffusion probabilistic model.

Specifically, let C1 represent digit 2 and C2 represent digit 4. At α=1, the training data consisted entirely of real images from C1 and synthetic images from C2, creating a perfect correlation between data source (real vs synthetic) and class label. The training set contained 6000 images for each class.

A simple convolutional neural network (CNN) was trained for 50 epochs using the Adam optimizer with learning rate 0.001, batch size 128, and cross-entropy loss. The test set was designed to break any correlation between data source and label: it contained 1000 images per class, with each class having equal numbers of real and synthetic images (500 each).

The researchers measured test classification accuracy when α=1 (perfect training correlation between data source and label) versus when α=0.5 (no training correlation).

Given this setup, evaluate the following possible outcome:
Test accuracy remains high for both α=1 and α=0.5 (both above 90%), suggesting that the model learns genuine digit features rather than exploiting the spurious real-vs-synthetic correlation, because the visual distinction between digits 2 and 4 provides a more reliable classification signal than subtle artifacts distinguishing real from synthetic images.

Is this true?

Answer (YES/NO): NO